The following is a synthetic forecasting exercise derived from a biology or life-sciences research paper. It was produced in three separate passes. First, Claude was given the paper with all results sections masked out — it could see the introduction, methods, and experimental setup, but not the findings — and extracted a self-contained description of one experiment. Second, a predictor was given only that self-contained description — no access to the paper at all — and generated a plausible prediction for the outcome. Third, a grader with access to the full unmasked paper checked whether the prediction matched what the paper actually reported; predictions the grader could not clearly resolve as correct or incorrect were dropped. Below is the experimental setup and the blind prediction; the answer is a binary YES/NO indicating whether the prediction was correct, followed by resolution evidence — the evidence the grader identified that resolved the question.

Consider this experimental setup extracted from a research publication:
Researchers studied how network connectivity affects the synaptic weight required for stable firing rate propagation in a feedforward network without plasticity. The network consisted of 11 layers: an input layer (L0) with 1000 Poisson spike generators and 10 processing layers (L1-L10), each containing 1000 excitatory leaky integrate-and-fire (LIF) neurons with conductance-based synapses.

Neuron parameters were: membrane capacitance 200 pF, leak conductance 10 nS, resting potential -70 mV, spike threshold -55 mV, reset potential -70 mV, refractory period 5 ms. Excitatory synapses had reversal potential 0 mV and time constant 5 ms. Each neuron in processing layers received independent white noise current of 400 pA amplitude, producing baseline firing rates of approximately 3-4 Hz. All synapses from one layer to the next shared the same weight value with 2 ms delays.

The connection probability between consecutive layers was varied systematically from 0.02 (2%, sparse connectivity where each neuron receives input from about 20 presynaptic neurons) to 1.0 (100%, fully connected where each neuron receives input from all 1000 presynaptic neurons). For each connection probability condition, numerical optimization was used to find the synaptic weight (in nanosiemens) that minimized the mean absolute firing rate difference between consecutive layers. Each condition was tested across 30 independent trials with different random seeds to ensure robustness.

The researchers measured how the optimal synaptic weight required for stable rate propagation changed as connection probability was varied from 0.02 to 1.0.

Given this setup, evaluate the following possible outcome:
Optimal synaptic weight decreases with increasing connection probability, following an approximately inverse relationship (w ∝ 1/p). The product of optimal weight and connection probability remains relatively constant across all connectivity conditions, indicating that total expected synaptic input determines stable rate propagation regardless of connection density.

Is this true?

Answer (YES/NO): YES